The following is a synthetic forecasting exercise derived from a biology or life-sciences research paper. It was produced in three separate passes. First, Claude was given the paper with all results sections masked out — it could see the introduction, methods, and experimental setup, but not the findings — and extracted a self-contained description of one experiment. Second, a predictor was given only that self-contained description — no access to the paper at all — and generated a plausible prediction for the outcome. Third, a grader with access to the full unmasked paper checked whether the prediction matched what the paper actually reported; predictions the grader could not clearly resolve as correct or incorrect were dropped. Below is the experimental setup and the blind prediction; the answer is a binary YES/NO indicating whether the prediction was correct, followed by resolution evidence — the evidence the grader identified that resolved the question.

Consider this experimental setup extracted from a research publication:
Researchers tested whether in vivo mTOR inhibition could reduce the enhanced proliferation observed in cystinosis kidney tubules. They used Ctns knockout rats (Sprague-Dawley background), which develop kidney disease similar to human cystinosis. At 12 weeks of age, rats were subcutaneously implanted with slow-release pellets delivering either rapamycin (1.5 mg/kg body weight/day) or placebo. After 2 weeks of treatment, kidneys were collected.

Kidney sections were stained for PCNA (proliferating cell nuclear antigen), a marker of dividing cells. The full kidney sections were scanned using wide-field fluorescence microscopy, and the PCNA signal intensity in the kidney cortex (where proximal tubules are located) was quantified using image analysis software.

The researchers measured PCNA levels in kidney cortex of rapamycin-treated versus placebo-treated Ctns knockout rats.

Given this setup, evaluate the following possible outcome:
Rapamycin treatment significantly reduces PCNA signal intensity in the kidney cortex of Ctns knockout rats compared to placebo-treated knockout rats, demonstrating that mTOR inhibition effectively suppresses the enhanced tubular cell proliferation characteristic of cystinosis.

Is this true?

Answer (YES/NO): YES